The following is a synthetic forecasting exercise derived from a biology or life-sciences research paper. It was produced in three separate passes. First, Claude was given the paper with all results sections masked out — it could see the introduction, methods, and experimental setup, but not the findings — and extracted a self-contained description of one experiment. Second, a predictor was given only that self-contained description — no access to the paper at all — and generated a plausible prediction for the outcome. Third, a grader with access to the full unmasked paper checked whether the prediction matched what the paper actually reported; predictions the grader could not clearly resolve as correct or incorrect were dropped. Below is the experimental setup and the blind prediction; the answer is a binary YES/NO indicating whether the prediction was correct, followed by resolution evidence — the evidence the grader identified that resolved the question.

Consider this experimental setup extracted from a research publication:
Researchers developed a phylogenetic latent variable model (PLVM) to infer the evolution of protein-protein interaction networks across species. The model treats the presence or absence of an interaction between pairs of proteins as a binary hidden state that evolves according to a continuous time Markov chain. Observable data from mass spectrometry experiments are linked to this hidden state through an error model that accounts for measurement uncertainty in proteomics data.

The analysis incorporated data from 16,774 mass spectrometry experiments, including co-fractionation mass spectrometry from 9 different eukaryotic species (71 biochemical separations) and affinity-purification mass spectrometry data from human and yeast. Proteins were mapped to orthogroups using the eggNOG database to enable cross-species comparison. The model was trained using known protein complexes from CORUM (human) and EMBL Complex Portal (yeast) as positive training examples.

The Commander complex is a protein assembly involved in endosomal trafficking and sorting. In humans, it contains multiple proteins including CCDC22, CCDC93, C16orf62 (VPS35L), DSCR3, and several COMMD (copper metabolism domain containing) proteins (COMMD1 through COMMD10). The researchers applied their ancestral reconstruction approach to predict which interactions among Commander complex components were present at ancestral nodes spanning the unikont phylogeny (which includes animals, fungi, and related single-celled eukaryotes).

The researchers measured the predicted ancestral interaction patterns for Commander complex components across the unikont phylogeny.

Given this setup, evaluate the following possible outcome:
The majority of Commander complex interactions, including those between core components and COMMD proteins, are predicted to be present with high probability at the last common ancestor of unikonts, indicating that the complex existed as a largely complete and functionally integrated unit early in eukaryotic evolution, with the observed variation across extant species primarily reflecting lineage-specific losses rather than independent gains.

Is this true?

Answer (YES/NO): NO